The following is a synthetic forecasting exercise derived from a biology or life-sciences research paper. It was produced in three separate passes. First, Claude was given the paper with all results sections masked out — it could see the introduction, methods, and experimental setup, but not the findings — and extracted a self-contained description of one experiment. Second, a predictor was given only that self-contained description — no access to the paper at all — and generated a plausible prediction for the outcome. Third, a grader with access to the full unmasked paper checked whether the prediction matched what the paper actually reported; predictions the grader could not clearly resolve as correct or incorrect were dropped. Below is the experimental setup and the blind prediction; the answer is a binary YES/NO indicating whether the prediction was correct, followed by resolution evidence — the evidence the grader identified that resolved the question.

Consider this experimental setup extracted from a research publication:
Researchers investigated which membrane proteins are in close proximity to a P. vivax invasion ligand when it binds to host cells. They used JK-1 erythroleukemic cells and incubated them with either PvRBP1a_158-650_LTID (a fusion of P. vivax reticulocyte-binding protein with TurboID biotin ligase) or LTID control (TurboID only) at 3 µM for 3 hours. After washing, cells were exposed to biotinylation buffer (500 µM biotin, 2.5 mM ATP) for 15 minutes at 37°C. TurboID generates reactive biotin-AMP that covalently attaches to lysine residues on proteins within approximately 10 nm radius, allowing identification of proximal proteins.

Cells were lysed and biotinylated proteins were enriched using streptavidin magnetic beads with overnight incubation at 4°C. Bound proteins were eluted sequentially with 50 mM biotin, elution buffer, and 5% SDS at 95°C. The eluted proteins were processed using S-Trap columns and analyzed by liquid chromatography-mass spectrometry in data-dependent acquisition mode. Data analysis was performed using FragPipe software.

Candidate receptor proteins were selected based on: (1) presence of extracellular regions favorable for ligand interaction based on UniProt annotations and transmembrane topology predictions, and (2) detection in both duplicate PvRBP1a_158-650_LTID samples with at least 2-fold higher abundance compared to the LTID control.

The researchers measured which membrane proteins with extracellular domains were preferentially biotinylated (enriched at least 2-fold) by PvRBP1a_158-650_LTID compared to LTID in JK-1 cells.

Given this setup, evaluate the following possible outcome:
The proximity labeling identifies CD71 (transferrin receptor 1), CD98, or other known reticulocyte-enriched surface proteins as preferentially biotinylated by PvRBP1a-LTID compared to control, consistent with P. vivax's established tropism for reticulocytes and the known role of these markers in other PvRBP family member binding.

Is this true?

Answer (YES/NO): YES